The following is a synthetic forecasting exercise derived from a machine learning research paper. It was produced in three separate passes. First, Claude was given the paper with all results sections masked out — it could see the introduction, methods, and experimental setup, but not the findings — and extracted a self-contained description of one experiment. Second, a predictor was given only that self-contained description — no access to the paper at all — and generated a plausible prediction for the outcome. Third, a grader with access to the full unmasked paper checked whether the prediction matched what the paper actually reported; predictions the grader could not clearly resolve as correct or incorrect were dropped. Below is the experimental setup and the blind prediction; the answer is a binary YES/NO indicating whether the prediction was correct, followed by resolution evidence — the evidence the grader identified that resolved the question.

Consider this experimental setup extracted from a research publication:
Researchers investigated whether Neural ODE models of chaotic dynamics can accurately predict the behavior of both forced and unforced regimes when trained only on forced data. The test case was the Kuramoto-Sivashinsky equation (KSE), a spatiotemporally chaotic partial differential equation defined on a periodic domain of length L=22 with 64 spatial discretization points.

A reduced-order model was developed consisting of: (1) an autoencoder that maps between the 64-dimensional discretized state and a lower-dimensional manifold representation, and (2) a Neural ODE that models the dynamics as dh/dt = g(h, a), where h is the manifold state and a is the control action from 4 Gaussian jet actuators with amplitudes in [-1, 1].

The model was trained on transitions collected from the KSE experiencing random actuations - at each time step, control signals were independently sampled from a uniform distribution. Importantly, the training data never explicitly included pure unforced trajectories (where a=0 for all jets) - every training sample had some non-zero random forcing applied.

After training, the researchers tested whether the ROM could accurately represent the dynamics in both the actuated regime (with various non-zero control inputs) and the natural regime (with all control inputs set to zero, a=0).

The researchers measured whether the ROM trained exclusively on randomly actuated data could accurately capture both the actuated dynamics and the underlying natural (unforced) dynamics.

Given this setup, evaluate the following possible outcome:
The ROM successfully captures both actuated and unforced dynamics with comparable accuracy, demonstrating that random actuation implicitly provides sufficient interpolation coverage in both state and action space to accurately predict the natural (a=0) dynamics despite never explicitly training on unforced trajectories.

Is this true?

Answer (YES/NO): YES